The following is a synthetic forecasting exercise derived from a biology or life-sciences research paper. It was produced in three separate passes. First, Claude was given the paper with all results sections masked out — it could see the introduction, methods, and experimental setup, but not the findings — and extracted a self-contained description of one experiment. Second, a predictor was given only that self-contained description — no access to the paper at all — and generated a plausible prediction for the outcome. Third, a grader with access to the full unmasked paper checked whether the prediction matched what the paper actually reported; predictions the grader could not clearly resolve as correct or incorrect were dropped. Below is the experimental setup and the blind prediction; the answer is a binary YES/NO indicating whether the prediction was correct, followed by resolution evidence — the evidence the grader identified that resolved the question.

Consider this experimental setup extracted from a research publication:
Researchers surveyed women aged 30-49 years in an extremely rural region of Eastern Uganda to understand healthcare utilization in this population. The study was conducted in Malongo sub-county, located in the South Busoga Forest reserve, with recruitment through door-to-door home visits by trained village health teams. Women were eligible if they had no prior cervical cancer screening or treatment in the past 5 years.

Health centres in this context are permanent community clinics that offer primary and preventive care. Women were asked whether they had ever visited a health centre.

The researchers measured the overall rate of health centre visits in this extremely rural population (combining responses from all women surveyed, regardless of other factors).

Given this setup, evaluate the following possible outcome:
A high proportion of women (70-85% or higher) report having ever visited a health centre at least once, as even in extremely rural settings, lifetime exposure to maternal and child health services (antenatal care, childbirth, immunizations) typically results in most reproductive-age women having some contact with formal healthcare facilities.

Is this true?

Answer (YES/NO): YES